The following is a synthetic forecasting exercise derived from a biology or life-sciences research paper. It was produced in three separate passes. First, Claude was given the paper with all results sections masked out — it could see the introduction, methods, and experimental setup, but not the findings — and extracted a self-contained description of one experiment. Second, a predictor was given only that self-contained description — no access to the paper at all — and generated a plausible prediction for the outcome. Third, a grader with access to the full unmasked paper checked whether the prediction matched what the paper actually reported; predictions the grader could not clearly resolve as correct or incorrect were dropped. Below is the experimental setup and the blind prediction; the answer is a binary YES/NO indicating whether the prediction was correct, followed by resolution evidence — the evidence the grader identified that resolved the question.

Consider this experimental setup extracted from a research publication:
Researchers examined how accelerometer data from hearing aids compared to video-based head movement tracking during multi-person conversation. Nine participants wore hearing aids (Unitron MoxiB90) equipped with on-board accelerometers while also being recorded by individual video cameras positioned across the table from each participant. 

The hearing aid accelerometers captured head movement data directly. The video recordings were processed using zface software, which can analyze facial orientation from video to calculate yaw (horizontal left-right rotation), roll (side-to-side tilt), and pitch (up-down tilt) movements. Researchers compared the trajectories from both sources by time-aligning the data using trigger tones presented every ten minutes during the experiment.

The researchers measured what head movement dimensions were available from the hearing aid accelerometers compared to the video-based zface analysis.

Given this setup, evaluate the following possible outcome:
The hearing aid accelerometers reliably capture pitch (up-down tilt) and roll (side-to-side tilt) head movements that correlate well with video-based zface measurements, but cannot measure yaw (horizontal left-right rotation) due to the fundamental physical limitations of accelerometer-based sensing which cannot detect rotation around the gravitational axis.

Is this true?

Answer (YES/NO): NO